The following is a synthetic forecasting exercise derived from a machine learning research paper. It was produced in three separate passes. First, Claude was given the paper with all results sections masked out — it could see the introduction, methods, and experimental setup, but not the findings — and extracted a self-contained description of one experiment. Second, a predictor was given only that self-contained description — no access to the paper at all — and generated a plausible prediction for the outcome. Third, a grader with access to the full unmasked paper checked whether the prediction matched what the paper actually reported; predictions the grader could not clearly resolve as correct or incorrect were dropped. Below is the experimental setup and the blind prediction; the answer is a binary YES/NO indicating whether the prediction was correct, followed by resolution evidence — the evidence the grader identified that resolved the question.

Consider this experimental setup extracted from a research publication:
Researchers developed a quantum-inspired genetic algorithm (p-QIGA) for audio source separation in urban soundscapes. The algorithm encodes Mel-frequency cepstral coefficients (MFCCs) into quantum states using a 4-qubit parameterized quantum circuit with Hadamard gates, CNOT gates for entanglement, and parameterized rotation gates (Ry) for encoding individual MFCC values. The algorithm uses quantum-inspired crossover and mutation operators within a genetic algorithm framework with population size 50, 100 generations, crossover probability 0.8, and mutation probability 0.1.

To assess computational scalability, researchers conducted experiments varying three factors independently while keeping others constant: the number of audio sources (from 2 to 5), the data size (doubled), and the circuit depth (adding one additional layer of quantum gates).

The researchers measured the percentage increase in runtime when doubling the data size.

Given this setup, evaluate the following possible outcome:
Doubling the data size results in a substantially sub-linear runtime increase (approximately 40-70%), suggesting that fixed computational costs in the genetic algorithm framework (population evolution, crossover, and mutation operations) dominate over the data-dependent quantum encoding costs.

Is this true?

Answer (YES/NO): YES